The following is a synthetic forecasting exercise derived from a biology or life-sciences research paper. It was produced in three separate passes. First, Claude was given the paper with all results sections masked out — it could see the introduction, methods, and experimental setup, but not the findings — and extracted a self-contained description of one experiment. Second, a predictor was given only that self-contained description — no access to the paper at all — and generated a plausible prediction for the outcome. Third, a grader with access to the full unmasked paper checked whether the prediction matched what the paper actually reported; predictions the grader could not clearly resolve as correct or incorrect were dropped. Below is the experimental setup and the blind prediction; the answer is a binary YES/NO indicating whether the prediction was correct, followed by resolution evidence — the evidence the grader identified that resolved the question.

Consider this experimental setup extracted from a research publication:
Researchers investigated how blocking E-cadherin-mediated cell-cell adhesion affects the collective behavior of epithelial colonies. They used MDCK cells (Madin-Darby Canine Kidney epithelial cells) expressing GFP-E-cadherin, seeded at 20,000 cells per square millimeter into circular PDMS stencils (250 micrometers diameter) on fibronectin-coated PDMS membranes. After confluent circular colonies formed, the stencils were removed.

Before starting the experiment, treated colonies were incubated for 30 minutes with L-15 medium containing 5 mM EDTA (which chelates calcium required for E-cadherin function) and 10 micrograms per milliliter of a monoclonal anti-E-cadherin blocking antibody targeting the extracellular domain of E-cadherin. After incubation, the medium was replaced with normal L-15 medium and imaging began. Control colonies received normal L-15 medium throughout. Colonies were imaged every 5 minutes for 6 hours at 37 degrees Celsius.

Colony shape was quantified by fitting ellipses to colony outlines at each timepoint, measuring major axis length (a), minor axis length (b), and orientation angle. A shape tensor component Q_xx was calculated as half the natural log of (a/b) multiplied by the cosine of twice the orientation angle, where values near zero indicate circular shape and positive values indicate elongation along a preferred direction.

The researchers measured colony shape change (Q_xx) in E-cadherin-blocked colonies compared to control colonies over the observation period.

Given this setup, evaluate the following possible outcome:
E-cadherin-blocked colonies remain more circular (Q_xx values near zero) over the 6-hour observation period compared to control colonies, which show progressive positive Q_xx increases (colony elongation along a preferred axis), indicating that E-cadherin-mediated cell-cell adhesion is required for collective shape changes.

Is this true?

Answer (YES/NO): NO